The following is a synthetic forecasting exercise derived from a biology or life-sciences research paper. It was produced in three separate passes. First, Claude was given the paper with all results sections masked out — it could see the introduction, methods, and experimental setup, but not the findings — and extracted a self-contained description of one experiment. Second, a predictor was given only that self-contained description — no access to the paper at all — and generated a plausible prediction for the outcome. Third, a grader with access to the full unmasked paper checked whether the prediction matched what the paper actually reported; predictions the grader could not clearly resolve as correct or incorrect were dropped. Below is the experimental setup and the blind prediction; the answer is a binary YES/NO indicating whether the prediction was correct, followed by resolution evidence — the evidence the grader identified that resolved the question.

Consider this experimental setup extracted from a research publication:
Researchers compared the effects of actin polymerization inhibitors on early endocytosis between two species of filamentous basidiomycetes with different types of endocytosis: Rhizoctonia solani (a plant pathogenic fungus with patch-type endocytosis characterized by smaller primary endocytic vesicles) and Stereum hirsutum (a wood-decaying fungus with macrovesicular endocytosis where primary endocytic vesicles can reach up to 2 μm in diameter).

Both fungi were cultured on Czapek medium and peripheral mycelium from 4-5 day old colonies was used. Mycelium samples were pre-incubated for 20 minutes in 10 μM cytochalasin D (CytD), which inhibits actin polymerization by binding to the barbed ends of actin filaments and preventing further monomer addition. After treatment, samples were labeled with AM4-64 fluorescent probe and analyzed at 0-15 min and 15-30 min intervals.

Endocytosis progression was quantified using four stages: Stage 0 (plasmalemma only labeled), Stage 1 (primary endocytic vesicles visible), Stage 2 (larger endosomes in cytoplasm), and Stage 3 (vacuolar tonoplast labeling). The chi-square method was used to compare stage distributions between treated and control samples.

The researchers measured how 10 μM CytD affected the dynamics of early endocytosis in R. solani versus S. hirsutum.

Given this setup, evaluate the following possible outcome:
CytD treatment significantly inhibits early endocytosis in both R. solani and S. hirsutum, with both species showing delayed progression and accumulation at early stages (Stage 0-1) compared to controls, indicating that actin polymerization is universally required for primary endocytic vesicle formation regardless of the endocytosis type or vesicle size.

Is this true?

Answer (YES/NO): NO